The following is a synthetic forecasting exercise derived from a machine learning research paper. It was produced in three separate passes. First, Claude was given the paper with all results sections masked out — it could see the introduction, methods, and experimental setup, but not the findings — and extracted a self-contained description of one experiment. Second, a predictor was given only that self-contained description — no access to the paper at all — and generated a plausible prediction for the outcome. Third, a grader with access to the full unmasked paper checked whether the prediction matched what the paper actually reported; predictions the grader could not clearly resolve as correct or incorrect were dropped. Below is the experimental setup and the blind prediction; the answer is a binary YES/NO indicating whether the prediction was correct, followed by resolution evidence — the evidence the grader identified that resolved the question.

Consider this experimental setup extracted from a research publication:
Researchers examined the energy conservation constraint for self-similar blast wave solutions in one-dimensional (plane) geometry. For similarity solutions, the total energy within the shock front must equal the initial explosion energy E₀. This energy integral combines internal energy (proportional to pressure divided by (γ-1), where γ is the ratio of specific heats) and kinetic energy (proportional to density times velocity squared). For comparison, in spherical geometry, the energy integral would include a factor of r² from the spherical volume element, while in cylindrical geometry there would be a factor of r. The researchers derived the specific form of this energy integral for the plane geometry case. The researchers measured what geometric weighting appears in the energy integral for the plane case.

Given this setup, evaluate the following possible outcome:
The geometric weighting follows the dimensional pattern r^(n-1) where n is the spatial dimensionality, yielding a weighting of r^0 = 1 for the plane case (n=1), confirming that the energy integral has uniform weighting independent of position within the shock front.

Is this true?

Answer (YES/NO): NO